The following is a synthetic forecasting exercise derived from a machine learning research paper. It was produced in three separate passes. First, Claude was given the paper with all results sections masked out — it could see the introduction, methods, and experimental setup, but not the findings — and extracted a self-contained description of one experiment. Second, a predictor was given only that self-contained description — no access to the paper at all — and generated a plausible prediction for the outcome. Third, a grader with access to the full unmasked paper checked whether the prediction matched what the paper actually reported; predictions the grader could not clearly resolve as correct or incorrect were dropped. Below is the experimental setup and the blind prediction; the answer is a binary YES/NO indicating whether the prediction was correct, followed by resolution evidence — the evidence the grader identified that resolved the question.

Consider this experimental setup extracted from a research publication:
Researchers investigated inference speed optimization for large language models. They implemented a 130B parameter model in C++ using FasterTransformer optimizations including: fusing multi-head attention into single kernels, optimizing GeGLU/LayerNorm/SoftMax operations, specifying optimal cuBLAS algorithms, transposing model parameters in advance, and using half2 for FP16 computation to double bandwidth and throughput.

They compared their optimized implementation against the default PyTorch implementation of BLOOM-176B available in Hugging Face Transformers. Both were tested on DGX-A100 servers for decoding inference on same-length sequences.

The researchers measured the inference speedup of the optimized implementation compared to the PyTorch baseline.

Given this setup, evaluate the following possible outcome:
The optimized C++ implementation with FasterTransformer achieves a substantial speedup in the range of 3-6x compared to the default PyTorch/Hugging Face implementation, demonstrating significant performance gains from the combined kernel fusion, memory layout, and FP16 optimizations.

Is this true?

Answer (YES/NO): NO